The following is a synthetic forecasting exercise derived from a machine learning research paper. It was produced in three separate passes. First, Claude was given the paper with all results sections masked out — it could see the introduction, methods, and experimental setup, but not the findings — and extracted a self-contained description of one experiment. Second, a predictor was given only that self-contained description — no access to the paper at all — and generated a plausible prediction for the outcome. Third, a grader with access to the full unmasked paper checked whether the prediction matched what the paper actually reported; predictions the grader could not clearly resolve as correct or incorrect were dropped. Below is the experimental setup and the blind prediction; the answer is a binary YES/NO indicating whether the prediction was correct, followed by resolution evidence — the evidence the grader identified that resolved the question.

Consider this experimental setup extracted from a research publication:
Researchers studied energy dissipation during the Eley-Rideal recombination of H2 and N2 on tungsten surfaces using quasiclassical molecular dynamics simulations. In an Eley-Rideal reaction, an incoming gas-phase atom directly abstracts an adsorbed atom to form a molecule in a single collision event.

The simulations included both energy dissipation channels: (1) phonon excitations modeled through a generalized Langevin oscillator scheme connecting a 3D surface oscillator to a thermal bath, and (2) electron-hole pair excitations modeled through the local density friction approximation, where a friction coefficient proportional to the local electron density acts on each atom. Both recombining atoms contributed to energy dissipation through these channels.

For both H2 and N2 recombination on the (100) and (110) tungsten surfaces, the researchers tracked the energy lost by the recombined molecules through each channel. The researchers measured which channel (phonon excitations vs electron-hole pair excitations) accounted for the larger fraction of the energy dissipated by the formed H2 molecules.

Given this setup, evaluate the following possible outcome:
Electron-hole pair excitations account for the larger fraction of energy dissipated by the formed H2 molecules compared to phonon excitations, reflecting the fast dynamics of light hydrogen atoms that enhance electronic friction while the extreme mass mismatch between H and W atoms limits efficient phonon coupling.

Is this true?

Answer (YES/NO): YES